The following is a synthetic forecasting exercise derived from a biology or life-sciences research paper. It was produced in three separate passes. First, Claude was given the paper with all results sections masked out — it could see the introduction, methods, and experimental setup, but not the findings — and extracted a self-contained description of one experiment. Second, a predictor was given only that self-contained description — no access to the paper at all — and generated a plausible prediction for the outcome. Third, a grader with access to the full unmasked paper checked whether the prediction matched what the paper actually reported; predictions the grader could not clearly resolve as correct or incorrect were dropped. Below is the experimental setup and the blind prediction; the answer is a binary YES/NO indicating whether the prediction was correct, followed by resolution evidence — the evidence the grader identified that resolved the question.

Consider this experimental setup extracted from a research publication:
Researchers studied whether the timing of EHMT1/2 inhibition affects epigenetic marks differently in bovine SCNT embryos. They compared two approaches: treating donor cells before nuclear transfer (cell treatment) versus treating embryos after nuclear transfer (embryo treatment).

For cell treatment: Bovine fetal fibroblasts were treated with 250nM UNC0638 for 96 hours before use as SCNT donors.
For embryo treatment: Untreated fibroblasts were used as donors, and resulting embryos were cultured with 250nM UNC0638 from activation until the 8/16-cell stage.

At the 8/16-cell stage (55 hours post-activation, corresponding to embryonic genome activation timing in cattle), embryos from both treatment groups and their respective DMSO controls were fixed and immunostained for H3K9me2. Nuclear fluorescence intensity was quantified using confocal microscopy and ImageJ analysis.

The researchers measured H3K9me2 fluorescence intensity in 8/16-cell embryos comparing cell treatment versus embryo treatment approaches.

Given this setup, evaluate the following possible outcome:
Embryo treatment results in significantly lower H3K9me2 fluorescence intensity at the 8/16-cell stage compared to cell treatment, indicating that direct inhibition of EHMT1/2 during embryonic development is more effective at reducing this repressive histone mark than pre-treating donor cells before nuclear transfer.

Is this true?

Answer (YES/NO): NO